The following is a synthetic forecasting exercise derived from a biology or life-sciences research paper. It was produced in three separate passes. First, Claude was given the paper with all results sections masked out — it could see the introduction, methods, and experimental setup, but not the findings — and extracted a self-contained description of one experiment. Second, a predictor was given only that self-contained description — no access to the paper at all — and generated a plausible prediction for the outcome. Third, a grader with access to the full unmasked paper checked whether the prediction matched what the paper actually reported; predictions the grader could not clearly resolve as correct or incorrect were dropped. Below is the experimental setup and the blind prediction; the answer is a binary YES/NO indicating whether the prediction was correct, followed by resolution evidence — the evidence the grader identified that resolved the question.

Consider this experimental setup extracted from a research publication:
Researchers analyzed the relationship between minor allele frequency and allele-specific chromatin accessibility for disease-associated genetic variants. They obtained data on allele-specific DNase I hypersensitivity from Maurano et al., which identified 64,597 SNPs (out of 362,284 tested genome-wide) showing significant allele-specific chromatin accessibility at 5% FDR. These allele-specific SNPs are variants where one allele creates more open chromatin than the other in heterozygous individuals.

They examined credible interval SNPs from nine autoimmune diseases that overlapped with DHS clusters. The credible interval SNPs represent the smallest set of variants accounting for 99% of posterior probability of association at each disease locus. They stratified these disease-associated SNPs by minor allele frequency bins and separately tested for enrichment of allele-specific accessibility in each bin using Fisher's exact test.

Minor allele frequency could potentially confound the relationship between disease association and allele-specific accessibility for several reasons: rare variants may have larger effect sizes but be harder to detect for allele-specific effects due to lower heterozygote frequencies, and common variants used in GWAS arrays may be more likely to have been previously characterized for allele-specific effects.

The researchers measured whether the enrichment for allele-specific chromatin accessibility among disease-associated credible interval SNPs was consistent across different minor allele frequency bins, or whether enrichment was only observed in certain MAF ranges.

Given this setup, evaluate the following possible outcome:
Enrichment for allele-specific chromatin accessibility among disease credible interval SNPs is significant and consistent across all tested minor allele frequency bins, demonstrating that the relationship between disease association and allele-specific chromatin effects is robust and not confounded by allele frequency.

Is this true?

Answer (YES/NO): YES